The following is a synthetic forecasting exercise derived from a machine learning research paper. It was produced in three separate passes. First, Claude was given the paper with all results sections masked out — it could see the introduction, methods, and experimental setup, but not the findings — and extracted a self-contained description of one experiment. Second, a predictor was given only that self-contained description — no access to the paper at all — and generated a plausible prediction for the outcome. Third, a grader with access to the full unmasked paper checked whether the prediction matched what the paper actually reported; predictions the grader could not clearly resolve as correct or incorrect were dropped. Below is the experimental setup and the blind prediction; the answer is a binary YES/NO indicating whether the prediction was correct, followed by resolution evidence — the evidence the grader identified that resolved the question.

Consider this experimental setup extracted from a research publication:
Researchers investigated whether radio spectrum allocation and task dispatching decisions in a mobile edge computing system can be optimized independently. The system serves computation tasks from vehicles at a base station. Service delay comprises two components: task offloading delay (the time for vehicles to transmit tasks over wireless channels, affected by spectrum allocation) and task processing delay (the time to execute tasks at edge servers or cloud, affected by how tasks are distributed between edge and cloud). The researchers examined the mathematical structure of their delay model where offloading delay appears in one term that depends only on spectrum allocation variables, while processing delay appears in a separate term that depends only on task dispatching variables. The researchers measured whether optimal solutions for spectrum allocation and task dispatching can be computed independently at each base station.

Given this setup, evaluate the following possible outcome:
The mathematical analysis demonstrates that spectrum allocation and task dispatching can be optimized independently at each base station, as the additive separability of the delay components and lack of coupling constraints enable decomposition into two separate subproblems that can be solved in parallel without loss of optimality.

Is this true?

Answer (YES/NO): YES